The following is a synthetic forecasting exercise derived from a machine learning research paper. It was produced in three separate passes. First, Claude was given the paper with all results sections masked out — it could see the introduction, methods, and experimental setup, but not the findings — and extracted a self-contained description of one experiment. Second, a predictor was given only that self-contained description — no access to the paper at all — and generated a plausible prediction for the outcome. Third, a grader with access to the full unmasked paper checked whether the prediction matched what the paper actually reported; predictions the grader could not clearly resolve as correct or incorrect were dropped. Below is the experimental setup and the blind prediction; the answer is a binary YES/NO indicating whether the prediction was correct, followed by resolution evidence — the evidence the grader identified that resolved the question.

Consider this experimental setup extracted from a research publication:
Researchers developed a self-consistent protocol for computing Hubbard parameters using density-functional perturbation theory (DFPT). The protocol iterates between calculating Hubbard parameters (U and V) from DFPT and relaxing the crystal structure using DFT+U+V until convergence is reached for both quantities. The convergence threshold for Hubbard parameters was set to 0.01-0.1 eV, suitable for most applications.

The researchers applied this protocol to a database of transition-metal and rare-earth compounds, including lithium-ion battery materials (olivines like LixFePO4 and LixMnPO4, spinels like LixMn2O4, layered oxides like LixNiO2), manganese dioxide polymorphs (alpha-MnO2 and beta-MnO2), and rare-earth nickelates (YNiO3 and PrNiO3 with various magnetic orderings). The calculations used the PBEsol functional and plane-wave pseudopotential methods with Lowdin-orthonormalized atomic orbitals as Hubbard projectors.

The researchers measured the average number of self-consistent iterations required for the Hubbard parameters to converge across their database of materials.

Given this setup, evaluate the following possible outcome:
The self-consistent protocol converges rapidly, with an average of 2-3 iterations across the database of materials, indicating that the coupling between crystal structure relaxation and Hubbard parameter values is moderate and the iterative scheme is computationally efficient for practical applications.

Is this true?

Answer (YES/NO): NO